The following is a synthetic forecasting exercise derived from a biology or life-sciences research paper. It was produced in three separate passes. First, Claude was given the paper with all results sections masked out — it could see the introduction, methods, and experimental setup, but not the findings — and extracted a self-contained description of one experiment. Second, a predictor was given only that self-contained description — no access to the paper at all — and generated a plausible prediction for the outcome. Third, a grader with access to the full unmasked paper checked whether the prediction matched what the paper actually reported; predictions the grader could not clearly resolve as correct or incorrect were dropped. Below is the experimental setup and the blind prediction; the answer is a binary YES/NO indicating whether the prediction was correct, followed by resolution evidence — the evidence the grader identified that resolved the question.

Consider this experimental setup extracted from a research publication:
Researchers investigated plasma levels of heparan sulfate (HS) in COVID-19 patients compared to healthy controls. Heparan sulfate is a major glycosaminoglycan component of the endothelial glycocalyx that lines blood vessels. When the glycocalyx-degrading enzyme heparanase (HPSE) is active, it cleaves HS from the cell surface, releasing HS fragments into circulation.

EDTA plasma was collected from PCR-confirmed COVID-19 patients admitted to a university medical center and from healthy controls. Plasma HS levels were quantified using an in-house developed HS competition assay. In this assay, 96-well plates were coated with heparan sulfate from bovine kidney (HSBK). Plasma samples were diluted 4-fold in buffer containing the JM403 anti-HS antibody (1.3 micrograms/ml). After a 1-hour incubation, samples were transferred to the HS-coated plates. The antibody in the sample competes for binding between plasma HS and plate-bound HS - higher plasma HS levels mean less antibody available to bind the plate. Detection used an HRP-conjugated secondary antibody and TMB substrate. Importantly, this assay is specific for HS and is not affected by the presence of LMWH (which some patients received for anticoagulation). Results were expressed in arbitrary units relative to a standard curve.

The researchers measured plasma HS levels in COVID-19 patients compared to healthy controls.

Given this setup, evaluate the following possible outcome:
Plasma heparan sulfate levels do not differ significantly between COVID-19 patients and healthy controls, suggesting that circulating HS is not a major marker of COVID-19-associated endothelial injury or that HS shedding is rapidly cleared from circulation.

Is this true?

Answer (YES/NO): NO